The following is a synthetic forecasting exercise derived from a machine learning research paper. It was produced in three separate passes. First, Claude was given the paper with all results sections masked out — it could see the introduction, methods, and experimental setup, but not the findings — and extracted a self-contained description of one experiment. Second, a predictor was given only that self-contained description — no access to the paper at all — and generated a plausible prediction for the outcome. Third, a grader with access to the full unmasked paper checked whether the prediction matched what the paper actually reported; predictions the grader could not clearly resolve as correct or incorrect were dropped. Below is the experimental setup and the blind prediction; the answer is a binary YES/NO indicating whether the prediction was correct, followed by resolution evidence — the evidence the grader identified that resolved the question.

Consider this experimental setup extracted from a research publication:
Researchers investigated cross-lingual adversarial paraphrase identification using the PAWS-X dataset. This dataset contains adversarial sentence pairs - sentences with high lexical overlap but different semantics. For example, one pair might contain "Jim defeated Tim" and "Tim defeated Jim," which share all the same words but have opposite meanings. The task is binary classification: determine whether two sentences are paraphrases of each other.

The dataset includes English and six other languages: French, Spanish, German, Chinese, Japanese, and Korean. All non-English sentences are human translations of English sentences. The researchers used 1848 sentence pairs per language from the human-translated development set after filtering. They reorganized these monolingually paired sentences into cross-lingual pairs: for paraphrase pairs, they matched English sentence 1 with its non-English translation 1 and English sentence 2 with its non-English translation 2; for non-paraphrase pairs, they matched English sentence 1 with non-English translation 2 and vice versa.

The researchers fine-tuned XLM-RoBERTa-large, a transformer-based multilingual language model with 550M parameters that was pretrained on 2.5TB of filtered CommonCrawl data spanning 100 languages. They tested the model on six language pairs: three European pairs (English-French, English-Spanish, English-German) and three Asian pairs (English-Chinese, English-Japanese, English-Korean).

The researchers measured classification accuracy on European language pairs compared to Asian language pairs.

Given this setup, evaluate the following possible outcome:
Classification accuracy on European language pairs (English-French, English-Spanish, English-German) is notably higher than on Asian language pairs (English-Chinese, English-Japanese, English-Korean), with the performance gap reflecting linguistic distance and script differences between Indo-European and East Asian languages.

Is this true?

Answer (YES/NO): YES